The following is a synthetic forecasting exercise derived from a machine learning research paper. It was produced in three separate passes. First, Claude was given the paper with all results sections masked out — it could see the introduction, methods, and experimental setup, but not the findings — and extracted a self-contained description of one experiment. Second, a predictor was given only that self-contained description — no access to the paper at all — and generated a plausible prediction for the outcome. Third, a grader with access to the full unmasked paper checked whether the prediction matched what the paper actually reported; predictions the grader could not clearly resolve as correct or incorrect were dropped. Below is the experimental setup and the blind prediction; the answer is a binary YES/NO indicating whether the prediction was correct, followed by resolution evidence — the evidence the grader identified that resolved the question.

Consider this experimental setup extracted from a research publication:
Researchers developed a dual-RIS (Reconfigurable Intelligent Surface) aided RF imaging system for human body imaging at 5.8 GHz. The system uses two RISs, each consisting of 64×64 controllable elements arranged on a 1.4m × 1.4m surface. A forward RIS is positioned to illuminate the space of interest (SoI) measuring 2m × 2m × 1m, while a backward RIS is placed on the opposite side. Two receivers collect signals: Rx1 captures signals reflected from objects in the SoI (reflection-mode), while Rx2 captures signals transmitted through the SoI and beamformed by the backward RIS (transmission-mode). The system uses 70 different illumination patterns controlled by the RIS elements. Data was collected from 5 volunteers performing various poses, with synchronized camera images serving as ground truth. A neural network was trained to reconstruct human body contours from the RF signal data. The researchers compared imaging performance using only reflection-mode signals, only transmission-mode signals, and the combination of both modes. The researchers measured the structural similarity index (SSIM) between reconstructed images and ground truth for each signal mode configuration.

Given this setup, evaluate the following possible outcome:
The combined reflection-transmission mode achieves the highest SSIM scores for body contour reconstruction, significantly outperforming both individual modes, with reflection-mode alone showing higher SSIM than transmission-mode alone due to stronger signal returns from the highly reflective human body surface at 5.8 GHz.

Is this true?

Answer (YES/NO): NO